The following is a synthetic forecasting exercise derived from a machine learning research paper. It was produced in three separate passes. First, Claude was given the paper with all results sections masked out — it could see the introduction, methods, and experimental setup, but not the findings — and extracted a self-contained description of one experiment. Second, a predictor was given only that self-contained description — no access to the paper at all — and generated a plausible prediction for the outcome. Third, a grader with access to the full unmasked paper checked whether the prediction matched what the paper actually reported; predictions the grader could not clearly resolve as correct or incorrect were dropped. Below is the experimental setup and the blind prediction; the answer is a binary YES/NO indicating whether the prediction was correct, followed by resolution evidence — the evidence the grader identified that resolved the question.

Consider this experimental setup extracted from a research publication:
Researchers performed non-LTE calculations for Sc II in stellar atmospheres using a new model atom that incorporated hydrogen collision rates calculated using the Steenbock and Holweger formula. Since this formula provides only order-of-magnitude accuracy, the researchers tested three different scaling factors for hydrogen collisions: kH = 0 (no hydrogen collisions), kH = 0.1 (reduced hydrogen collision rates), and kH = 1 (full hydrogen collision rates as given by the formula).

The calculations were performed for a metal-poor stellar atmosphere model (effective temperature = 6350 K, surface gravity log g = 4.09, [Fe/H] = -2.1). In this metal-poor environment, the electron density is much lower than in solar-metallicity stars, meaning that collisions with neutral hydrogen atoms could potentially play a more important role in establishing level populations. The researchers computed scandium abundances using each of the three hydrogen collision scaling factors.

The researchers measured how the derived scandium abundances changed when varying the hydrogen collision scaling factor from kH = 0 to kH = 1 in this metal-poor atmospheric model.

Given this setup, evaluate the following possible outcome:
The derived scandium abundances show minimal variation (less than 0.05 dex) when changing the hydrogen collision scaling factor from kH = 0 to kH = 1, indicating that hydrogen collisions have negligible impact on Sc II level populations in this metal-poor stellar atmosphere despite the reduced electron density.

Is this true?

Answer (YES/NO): YES